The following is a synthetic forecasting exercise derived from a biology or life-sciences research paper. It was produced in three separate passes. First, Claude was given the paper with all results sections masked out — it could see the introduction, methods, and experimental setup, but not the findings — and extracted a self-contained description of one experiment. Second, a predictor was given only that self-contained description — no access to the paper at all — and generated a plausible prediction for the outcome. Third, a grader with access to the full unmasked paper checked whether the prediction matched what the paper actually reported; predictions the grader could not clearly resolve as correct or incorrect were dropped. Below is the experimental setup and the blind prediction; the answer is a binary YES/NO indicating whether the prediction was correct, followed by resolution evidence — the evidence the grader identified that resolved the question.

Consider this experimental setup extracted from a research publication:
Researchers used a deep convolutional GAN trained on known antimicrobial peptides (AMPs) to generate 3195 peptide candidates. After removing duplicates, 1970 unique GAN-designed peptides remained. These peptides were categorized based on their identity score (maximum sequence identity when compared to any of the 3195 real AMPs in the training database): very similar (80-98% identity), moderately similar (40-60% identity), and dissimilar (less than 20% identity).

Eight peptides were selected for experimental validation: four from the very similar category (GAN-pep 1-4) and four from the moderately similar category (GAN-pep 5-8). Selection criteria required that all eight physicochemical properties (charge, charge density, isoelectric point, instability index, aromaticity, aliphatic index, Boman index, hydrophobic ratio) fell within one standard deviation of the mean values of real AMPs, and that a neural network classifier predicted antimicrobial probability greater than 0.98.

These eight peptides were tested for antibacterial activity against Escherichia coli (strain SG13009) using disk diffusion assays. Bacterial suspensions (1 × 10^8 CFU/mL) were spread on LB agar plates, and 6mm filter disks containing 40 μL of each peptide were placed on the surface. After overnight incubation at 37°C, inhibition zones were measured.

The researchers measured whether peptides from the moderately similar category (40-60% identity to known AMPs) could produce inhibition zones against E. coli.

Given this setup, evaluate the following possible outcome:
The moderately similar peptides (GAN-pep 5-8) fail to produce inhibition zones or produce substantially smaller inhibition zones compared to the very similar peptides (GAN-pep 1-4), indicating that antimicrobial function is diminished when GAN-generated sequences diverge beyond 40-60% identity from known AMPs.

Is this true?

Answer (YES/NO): NO